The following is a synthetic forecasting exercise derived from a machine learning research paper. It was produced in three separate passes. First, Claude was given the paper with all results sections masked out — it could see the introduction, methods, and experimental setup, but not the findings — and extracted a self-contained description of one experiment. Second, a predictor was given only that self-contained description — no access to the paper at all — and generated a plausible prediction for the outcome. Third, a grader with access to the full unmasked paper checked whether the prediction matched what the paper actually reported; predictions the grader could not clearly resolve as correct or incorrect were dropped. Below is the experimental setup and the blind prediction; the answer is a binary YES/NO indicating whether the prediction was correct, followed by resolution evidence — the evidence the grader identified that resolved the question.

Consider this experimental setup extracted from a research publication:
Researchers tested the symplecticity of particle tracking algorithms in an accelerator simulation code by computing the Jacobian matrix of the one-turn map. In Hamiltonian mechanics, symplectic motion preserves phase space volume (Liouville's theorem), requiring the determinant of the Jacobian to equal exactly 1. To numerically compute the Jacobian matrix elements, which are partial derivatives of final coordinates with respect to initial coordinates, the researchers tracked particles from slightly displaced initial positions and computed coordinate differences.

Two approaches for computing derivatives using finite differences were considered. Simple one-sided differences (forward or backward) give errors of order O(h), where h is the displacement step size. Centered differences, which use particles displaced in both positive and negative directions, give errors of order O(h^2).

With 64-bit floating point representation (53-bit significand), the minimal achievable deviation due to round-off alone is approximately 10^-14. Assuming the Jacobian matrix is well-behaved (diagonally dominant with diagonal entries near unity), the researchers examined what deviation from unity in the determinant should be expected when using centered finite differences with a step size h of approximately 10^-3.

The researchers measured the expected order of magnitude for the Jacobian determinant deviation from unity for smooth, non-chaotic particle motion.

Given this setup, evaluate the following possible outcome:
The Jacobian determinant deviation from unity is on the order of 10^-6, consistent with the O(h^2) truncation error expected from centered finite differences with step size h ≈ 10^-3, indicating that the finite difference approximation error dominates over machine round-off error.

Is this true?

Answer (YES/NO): YES